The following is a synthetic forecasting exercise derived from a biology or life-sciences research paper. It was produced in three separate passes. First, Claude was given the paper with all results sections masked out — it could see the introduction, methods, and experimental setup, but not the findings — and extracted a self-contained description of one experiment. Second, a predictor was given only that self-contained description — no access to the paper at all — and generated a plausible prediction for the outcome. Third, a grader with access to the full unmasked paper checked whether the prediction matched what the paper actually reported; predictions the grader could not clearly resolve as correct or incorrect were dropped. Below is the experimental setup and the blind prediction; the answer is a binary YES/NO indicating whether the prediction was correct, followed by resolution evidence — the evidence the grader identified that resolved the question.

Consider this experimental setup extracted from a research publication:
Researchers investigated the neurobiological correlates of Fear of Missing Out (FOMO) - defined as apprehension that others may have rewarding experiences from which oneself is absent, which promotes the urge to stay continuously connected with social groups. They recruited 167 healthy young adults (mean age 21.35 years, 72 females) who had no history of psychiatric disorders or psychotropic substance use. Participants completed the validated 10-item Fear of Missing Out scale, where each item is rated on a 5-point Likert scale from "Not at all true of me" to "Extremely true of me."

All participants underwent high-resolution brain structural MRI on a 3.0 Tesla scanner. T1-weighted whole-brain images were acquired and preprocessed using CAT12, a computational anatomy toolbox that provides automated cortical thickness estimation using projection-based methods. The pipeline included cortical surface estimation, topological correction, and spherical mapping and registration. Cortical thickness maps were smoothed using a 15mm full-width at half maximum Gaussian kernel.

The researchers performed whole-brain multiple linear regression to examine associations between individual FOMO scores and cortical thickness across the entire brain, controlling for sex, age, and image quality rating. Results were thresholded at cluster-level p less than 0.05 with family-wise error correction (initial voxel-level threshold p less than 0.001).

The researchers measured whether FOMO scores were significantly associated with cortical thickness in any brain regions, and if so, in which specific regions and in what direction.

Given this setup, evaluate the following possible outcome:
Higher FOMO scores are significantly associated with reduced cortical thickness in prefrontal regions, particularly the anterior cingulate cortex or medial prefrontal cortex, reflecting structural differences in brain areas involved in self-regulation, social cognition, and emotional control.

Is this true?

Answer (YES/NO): NO